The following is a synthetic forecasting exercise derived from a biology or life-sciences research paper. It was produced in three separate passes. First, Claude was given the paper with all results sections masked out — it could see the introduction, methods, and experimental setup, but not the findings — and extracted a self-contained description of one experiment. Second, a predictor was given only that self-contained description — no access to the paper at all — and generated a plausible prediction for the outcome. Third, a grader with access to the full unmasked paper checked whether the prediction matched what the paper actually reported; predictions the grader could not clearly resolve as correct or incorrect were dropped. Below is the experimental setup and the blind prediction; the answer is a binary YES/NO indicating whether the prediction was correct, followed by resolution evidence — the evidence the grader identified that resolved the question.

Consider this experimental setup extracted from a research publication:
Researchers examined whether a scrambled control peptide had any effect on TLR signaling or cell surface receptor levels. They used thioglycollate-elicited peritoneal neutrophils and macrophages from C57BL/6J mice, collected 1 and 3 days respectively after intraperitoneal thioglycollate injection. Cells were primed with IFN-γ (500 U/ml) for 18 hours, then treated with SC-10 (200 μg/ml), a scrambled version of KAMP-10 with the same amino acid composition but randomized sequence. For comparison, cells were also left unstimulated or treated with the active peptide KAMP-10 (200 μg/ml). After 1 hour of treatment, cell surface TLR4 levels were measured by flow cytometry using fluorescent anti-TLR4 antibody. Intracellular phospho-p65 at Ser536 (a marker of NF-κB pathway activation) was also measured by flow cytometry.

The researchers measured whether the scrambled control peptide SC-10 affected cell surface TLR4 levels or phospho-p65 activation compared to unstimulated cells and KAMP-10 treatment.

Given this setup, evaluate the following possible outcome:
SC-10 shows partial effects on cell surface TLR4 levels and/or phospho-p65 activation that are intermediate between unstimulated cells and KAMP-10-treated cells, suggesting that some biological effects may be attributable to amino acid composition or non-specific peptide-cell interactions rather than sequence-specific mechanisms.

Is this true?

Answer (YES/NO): NO